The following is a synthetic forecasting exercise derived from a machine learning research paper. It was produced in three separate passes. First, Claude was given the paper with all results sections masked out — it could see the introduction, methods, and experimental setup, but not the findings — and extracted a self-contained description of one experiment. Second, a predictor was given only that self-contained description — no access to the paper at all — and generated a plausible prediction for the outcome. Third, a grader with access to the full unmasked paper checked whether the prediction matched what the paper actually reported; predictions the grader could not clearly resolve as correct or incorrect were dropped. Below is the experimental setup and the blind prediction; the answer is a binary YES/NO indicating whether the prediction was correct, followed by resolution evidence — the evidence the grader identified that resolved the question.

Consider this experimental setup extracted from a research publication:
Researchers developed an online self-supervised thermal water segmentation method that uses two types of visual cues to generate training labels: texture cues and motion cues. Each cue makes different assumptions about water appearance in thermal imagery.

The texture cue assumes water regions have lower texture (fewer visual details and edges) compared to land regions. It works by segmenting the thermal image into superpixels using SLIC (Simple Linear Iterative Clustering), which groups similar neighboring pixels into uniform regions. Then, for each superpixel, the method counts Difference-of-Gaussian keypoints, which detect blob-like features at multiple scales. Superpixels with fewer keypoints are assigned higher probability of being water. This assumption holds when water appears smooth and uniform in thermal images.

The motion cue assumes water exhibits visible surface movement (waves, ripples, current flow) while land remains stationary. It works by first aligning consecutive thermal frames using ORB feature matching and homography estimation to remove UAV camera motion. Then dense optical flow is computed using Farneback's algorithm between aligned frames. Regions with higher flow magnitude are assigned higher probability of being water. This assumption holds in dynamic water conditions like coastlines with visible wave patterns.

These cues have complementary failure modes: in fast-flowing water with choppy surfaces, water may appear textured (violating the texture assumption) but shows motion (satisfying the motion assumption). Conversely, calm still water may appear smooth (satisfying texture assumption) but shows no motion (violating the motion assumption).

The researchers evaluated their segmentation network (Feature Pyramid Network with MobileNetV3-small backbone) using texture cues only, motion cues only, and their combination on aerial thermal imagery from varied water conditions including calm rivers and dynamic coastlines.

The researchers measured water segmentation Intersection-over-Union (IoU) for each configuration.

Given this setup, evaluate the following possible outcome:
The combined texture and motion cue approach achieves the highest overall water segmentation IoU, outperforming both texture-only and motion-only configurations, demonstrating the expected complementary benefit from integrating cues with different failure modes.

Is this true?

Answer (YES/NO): NO